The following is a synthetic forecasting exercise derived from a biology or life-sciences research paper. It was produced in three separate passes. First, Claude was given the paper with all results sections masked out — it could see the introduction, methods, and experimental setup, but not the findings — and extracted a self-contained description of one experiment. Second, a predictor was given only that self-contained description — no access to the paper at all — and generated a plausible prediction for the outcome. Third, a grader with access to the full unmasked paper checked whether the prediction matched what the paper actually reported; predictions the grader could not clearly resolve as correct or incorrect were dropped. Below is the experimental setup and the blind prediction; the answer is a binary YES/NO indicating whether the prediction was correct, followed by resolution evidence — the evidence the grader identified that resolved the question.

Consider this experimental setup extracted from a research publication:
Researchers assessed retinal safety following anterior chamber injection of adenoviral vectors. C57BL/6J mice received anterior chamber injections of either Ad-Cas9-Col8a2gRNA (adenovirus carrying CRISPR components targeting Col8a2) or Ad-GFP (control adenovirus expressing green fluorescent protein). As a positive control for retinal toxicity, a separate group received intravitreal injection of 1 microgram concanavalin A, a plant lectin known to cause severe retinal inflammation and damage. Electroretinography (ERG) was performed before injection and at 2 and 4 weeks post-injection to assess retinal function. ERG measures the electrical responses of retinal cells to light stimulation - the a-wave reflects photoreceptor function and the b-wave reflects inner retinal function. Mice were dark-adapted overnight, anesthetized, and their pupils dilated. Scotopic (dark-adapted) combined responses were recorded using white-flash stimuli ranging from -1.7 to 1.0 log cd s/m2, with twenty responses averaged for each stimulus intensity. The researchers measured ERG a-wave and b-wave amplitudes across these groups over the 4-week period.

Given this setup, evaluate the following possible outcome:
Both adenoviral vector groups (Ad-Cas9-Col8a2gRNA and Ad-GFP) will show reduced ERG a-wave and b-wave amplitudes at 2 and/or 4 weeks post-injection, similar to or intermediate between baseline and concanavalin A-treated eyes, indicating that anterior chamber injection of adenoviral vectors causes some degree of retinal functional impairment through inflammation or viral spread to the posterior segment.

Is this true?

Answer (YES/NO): NO